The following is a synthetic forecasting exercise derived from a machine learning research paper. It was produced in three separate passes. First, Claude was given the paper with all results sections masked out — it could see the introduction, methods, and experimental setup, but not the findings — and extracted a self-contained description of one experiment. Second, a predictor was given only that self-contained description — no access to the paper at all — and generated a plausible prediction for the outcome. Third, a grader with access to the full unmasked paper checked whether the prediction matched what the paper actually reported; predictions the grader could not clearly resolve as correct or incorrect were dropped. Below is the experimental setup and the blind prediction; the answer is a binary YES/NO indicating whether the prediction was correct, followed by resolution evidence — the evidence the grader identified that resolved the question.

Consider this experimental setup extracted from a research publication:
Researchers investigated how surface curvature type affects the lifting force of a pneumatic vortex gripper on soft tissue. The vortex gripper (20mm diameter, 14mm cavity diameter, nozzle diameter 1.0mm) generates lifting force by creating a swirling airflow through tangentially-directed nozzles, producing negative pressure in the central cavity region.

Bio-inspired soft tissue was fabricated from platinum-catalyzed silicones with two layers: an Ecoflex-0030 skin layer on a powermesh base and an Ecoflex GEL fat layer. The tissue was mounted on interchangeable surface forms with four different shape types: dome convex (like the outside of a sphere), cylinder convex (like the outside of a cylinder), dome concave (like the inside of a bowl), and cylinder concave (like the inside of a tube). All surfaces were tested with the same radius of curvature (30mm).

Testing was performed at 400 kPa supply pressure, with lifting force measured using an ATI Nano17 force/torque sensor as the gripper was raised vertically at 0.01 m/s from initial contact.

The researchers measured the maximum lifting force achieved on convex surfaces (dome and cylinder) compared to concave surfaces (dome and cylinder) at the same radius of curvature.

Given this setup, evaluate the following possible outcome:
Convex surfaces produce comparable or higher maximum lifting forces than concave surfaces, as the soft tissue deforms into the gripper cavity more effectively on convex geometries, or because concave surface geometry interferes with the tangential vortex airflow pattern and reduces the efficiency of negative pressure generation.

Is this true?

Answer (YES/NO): NO